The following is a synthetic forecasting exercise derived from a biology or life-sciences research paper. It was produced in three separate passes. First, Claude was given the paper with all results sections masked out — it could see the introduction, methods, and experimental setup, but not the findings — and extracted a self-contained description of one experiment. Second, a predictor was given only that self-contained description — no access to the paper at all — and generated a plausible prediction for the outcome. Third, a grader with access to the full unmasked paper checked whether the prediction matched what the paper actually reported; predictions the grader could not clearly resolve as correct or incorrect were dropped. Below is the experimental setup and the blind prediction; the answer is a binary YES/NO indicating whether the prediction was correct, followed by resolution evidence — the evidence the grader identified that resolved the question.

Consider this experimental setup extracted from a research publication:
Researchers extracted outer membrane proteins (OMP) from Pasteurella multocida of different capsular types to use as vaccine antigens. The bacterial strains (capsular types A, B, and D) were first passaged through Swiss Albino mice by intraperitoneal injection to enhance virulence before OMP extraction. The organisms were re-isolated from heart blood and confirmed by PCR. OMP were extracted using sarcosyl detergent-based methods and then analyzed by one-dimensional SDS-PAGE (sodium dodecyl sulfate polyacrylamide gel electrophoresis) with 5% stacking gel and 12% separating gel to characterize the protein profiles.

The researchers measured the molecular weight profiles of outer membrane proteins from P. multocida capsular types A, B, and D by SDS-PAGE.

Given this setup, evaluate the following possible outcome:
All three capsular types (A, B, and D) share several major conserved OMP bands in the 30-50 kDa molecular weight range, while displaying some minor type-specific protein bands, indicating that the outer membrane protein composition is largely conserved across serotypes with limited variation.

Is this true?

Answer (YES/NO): NO